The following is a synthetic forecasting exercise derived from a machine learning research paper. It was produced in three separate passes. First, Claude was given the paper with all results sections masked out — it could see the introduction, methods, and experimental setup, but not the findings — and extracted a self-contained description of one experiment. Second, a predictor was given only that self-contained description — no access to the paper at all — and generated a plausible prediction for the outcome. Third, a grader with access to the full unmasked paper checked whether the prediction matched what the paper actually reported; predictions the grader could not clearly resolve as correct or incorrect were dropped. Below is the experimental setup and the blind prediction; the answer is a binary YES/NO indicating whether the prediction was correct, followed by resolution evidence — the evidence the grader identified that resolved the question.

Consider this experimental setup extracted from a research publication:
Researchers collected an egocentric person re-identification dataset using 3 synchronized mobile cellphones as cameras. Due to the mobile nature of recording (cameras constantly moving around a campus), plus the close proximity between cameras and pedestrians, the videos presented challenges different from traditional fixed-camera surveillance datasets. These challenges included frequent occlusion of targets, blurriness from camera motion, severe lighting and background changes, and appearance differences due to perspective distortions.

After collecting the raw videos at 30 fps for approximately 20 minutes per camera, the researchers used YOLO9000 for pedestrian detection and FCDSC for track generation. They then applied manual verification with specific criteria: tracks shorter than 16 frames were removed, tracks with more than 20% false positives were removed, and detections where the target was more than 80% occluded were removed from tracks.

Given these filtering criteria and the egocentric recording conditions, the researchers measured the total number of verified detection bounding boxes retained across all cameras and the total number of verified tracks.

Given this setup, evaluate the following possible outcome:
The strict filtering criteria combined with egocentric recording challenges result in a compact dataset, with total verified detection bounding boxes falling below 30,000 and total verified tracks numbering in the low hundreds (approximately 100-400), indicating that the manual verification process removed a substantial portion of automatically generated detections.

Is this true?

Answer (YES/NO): NO